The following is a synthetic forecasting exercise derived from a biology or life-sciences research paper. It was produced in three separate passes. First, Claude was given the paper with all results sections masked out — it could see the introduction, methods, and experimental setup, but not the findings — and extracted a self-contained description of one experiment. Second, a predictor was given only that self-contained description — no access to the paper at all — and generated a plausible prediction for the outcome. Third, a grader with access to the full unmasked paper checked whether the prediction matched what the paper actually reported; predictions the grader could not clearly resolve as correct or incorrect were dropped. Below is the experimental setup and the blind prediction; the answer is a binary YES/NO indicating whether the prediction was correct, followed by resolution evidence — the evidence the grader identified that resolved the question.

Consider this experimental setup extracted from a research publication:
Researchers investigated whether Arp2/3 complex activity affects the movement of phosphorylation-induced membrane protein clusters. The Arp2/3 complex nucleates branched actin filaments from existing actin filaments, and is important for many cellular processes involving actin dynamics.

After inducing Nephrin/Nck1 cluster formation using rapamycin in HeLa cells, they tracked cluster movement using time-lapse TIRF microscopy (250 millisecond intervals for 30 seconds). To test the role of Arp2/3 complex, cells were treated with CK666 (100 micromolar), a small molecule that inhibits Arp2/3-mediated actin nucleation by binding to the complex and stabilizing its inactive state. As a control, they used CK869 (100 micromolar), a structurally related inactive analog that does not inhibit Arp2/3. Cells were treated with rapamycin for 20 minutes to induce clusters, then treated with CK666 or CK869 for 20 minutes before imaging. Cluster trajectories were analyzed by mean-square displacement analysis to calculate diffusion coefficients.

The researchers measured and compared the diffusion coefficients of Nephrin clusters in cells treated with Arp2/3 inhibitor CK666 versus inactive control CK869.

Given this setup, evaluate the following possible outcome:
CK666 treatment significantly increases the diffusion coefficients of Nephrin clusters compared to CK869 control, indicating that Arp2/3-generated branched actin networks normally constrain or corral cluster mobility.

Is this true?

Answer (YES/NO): NO